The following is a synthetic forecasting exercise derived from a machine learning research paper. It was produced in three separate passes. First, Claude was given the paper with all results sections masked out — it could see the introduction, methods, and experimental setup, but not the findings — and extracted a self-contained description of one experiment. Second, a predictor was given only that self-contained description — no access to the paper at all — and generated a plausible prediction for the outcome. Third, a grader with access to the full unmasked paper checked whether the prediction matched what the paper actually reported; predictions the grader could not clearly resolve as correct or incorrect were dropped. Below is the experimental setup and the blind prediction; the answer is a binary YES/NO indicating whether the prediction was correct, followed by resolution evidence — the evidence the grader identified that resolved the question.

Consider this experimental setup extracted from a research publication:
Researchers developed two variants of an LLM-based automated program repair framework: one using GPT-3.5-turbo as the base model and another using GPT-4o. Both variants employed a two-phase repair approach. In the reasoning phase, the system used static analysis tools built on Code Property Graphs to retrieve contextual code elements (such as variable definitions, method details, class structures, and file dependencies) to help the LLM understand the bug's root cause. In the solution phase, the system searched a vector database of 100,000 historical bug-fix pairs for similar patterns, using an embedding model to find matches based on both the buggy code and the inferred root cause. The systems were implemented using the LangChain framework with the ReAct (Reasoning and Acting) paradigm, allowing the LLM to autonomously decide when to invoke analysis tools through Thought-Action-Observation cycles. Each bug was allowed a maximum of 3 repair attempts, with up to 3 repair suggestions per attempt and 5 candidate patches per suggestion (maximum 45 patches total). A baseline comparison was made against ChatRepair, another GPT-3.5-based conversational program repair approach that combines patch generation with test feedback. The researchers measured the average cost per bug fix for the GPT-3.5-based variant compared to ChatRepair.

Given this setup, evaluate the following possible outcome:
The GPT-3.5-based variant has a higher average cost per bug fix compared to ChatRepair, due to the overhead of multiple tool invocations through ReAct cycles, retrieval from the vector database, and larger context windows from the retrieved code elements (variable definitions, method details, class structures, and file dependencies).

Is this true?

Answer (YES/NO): NO